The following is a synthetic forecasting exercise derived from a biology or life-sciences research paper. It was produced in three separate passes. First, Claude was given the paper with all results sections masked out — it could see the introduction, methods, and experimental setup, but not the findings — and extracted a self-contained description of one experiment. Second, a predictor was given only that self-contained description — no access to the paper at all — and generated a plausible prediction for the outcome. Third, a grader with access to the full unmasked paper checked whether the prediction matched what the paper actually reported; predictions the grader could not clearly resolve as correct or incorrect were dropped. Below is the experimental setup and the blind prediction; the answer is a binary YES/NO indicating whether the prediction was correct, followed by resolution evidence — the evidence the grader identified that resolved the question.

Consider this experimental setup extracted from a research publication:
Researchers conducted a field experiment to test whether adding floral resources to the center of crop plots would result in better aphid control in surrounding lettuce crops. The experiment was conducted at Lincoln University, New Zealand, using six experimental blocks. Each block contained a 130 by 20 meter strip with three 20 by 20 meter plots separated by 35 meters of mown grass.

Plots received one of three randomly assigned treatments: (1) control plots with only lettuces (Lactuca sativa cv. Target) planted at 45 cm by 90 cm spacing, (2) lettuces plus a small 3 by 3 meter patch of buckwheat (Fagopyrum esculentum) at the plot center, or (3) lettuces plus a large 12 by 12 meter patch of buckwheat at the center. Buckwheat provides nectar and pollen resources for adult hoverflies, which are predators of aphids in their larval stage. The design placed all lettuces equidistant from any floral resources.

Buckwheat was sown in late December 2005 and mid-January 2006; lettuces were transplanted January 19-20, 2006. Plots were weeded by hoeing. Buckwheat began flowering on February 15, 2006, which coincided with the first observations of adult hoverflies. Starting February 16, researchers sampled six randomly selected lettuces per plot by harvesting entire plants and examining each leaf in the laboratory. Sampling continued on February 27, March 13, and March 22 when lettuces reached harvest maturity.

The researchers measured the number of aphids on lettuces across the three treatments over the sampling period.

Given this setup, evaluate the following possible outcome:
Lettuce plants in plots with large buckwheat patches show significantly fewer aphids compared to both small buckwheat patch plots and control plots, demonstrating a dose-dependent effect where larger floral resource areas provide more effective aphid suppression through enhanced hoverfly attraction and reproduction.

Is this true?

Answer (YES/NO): NO